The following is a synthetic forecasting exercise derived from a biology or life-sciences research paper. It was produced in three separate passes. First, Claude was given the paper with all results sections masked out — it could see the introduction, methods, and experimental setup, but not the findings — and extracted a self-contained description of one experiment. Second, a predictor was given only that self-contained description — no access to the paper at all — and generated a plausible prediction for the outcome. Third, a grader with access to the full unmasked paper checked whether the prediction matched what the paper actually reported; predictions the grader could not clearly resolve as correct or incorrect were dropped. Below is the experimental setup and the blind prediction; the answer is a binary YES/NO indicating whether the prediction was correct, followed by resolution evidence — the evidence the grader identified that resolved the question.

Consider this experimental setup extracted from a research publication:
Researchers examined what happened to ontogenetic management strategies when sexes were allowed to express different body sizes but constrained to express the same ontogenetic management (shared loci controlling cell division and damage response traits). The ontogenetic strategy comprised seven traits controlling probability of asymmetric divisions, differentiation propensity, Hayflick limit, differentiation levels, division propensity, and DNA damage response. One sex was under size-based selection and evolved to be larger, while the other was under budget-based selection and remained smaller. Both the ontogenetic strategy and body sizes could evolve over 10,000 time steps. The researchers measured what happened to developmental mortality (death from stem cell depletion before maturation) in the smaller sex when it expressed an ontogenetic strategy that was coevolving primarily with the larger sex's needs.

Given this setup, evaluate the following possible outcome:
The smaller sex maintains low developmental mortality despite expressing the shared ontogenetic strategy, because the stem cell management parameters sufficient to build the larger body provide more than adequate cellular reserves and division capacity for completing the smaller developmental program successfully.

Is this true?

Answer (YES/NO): YES